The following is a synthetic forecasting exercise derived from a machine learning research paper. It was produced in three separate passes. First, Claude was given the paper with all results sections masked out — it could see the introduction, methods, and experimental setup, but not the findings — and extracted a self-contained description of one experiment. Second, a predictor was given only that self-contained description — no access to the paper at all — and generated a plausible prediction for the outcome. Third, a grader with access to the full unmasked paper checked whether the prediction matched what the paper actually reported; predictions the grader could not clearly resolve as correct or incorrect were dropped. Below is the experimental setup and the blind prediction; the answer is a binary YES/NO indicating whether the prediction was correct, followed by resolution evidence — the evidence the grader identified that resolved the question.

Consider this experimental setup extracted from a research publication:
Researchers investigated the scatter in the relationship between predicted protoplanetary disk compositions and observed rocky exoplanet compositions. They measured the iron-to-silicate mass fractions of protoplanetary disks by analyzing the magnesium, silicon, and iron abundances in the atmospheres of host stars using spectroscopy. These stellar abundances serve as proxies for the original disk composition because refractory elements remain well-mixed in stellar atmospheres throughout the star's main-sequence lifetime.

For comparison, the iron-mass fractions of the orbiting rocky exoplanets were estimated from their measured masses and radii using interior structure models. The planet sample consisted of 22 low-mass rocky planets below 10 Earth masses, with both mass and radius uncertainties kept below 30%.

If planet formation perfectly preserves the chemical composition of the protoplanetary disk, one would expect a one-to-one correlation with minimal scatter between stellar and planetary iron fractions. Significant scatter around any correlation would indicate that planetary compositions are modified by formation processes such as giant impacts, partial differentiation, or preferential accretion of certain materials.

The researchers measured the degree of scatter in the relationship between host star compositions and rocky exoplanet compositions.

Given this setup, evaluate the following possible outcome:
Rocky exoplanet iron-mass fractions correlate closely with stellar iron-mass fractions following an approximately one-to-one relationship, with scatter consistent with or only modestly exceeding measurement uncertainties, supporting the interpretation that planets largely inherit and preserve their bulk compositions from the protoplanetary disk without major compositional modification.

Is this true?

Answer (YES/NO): NO